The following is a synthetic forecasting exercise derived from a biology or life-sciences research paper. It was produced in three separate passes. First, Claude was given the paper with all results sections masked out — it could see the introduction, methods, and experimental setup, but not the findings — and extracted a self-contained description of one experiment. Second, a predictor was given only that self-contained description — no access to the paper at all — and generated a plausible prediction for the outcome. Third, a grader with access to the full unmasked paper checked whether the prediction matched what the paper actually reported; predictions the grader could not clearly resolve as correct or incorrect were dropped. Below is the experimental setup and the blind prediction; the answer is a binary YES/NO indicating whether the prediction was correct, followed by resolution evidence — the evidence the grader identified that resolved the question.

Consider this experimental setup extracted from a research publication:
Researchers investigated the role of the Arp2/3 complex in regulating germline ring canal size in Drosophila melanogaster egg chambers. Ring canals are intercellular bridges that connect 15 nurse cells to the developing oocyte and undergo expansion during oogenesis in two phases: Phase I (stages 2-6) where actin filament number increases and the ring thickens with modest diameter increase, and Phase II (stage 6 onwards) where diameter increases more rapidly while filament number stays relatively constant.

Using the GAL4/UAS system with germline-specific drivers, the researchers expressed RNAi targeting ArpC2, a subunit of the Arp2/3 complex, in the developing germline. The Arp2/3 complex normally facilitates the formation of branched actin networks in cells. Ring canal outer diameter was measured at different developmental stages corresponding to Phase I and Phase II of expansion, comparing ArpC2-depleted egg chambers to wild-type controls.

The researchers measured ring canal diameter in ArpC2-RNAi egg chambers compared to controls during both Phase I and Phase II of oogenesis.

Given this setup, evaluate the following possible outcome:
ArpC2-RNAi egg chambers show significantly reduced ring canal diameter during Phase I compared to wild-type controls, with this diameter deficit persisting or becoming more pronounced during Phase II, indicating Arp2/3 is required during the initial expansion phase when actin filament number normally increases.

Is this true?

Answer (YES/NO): NO